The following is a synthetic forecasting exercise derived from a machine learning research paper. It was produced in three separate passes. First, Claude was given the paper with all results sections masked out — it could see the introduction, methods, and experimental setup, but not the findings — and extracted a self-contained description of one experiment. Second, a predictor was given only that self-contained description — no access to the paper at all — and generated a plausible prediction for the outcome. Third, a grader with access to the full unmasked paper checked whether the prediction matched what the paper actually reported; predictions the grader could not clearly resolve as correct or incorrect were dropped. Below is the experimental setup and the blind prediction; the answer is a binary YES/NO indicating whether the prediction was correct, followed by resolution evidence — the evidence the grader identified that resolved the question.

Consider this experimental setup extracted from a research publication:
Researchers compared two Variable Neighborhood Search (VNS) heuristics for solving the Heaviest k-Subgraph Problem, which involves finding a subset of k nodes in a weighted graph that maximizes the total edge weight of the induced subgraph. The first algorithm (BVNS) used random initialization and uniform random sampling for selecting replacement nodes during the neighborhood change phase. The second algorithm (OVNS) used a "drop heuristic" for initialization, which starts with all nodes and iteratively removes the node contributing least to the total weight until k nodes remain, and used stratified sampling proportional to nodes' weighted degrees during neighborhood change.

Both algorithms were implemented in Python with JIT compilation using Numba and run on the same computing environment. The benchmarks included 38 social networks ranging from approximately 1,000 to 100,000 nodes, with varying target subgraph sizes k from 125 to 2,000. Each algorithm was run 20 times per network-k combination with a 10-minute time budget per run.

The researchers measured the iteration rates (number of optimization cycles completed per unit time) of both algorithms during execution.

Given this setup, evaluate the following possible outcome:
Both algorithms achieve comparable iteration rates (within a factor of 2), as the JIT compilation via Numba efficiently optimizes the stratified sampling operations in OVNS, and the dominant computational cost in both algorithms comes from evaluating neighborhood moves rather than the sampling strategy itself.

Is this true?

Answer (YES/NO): NO